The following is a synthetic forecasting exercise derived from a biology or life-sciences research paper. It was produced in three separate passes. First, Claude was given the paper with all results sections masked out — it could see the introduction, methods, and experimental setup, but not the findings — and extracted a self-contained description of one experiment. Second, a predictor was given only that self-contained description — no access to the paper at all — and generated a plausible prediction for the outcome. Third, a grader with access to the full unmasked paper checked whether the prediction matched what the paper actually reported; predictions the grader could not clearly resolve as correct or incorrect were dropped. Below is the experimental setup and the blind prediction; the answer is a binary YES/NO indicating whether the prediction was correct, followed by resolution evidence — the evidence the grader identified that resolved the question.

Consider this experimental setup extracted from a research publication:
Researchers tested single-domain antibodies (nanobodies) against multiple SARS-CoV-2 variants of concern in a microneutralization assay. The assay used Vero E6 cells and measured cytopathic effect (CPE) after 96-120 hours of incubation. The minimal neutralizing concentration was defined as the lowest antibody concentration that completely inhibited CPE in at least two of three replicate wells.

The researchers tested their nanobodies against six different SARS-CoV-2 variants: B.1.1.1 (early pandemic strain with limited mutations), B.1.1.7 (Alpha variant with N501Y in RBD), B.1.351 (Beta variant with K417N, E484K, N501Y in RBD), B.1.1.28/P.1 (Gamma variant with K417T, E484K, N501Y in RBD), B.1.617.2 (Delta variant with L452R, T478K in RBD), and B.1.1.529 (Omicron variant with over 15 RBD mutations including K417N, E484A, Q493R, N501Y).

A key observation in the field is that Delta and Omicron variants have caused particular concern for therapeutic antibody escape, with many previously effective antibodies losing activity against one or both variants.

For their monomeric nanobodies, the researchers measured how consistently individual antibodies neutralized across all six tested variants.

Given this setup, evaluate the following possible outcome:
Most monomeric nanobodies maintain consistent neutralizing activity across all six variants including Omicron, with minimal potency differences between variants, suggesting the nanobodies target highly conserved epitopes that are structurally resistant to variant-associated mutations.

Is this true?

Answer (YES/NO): NO